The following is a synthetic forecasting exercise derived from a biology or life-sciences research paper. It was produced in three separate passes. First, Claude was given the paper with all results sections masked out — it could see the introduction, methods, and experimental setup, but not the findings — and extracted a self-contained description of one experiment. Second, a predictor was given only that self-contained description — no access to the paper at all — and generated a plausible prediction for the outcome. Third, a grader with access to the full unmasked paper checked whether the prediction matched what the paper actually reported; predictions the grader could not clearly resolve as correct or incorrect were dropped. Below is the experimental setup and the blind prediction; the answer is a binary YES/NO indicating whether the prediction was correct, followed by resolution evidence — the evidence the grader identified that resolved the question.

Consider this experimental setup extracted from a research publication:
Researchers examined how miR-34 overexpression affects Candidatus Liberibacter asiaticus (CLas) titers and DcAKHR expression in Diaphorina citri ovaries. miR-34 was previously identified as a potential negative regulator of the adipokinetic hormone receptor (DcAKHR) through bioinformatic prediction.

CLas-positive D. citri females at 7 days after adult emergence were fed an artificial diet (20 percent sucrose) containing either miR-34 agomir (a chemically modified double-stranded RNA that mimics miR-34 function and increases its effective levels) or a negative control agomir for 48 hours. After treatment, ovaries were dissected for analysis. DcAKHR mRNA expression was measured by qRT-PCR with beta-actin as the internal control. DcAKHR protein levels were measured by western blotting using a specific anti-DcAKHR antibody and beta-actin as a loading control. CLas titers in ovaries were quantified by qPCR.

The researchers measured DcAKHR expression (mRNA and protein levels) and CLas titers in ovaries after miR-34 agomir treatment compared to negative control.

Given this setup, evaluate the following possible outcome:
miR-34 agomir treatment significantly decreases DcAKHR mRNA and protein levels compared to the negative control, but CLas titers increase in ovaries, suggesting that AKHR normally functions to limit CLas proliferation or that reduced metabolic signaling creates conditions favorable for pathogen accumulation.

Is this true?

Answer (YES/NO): NO